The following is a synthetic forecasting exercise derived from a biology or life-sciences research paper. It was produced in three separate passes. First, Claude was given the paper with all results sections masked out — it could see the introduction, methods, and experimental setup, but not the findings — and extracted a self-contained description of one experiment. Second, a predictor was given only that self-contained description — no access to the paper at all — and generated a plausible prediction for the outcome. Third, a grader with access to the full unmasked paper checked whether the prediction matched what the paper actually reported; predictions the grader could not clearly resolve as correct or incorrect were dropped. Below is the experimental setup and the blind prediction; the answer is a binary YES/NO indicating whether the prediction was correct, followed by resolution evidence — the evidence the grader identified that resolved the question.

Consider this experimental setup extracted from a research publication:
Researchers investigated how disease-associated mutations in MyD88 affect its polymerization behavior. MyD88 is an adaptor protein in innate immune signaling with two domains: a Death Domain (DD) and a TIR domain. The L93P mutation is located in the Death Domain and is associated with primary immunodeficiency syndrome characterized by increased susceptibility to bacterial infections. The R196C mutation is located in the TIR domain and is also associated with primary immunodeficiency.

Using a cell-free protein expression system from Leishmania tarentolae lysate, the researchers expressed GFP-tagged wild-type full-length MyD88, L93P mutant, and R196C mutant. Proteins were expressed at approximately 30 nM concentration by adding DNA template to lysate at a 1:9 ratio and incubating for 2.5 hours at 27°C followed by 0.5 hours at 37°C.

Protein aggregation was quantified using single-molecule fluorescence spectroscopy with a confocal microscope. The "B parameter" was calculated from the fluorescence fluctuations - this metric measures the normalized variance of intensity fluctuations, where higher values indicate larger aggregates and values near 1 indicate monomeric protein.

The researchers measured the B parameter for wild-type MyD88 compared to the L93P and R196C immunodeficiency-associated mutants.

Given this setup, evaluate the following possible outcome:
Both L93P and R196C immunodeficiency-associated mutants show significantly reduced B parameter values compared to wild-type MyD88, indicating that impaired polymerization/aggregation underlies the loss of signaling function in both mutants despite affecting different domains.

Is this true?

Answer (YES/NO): YES